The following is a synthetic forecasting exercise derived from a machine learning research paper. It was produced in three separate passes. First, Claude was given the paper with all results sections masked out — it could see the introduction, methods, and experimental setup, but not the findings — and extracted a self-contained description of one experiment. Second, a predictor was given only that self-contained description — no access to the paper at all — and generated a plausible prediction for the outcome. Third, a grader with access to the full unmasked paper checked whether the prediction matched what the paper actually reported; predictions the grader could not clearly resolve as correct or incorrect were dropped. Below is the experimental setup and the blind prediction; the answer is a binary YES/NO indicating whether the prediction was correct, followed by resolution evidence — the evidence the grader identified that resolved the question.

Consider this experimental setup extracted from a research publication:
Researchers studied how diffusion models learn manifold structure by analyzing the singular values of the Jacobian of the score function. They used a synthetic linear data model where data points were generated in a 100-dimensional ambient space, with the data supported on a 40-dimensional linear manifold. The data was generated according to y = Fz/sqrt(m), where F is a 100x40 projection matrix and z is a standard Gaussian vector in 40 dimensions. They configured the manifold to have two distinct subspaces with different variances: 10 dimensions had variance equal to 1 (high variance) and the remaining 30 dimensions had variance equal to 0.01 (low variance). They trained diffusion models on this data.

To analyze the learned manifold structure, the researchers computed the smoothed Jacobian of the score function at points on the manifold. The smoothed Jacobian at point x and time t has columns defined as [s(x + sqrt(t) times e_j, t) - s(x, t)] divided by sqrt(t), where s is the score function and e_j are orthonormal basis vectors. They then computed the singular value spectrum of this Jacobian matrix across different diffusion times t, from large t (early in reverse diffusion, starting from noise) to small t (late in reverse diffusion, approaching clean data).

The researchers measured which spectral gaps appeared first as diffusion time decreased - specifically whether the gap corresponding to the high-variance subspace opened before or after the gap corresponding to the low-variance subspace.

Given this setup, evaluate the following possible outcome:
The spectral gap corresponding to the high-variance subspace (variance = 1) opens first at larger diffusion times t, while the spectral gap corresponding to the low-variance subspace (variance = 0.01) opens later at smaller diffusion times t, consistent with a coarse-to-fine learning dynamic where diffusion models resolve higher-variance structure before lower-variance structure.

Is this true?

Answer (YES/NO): YES